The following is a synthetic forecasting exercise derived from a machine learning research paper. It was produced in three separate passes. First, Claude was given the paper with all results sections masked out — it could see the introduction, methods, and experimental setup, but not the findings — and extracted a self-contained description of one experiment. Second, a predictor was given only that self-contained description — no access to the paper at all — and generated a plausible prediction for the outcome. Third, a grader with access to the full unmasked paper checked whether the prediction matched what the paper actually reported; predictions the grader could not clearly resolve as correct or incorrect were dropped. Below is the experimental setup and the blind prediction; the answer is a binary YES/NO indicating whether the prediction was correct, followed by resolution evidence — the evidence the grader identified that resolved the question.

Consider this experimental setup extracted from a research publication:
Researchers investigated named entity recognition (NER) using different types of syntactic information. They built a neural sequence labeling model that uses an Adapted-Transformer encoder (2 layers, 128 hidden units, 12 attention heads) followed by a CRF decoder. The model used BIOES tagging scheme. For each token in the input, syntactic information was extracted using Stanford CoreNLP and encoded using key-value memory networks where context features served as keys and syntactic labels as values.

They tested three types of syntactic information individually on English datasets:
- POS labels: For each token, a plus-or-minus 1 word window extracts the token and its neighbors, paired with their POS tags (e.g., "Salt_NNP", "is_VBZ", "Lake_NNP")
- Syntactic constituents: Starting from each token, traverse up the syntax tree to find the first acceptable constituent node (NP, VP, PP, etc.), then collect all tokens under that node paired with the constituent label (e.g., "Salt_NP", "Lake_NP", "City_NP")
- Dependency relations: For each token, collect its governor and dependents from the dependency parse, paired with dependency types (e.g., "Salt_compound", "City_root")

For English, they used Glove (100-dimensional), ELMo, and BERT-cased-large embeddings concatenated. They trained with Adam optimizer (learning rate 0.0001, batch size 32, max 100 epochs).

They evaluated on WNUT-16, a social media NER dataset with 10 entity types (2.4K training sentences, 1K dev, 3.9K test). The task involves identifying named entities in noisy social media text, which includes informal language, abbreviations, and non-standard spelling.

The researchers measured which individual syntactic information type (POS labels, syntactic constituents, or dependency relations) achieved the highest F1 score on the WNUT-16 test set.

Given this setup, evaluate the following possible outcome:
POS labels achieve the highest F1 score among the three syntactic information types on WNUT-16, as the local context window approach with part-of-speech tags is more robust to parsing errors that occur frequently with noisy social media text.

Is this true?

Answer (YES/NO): NO